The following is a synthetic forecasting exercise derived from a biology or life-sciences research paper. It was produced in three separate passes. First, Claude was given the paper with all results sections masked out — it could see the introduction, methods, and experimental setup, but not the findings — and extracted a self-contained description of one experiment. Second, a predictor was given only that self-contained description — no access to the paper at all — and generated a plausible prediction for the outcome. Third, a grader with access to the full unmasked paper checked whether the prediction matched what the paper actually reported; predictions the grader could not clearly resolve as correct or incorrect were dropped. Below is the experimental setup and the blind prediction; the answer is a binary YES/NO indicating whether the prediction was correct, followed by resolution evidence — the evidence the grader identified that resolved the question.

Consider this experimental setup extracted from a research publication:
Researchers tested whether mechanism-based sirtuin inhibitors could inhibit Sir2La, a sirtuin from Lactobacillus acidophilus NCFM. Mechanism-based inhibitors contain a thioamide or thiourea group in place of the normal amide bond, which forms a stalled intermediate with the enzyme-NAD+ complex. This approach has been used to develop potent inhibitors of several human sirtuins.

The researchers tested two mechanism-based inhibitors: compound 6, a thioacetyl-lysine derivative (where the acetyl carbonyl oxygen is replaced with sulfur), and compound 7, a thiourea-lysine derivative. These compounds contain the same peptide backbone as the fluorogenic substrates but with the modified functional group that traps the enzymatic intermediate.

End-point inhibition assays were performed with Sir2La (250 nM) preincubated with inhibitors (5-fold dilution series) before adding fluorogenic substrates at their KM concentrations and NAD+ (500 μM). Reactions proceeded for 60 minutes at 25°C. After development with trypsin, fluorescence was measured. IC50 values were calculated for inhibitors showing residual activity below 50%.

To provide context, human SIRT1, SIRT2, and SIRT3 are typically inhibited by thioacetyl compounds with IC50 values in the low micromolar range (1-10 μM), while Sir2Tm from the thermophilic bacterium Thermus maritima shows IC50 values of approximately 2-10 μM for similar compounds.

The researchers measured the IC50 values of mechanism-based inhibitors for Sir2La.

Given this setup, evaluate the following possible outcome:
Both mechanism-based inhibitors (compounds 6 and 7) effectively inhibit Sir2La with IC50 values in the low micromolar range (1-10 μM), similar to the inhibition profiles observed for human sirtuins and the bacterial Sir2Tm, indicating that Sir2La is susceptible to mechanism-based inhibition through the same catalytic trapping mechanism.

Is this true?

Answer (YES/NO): NO